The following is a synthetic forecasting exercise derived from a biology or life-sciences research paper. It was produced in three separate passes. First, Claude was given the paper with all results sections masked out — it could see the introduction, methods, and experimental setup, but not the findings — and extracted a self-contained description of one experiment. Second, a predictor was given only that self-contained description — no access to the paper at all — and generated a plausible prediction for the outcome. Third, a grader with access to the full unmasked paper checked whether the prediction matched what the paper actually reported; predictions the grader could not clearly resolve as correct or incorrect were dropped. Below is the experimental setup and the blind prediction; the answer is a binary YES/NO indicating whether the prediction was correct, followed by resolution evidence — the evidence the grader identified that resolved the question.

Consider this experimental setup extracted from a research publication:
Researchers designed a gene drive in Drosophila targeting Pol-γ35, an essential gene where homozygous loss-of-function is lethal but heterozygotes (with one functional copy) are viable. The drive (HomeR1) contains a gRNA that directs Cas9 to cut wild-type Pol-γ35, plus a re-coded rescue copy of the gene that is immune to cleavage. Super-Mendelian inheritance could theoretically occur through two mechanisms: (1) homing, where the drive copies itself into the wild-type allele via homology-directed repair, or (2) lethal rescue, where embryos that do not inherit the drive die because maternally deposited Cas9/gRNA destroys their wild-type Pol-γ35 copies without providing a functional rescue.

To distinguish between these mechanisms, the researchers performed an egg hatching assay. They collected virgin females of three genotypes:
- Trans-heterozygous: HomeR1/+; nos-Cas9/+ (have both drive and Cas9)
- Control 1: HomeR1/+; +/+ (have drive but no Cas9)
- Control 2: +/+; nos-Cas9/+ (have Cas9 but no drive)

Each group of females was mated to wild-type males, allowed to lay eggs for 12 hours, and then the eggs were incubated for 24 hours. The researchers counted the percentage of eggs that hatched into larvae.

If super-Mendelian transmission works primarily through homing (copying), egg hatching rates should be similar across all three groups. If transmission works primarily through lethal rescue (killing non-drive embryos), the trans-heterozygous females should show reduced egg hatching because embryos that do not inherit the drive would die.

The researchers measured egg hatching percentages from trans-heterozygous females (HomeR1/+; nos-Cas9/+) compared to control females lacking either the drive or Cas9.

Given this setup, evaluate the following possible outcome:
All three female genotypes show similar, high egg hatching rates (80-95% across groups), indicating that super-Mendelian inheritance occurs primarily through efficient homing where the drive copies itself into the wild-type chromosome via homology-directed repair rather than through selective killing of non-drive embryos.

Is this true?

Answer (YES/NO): YES